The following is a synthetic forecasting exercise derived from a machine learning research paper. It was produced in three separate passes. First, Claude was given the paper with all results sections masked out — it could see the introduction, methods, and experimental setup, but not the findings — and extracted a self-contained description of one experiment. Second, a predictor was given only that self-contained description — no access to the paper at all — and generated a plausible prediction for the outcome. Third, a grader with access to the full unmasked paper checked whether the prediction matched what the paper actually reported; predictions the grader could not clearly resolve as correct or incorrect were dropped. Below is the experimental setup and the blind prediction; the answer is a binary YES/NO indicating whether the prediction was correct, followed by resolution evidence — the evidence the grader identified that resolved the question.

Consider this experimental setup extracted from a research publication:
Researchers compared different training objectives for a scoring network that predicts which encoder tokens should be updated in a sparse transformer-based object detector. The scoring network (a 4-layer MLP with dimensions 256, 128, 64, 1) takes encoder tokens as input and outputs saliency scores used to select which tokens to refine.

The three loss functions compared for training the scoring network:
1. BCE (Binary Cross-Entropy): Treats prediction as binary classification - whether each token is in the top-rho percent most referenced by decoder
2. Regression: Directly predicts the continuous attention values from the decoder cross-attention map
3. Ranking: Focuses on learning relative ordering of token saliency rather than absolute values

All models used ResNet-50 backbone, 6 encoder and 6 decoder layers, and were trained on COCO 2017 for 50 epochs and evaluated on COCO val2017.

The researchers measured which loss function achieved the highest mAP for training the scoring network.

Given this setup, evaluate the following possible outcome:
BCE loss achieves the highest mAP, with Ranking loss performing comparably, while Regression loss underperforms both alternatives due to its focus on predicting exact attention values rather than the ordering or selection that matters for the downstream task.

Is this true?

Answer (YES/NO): NO